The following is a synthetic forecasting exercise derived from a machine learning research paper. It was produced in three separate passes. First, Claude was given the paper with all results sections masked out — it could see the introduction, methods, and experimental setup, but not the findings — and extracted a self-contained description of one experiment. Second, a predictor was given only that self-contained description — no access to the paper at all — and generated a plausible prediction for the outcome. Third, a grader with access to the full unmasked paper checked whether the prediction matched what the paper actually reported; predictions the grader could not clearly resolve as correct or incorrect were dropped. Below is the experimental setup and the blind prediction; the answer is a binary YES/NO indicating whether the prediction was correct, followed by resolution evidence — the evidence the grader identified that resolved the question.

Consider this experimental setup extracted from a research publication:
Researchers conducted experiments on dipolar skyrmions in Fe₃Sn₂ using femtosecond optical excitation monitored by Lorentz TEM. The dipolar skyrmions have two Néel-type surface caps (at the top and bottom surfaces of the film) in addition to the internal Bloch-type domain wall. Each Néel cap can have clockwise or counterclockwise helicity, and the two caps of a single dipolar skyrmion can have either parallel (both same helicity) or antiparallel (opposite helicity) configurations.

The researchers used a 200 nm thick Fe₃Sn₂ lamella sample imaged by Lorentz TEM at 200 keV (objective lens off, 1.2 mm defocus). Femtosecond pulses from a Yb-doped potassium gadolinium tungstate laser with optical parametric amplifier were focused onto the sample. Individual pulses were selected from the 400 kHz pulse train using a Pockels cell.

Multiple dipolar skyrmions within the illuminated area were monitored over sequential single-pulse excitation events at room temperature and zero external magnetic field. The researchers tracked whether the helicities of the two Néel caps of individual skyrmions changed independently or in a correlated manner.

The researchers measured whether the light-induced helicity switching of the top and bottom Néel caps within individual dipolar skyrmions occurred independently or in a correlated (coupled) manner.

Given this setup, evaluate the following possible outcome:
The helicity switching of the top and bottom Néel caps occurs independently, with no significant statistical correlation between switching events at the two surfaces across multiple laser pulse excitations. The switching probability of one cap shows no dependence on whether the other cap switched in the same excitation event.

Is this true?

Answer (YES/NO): NO